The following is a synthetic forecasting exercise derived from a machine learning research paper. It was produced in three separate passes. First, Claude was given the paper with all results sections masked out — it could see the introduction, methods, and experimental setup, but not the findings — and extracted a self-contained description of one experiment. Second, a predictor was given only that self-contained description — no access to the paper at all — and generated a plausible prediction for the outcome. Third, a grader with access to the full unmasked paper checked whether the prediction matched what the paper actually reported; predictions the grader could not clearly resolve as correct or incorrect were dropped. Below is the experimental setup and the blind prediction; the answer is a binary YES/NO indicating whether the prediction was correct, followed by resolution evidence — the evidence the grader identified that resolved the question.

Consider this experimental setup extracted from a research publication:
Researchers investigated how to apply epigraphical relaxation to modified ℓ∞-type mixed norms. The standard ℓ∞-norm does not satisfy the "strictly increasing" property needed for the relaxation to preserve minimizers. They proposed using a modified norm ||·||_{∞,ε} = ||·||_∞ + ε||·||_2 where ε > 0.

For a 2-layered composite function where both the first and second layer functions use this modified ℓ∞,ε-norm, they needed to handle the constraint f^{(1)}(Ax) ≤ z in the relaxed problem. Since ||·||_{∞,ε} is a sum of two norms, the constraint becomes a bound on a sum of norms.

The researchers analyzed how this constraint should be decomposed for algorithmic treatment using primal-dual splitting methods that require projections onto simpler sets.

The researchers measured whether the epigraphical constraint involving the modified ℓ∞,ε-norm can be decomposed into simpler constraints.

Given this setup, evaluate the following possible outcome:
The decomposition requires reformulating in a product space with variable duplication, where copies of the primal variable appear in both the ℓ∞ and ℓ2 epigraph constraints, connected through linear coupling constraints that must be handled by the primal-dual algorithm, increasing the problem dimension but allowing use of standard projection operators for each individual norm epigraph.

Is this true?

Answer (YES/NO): NO